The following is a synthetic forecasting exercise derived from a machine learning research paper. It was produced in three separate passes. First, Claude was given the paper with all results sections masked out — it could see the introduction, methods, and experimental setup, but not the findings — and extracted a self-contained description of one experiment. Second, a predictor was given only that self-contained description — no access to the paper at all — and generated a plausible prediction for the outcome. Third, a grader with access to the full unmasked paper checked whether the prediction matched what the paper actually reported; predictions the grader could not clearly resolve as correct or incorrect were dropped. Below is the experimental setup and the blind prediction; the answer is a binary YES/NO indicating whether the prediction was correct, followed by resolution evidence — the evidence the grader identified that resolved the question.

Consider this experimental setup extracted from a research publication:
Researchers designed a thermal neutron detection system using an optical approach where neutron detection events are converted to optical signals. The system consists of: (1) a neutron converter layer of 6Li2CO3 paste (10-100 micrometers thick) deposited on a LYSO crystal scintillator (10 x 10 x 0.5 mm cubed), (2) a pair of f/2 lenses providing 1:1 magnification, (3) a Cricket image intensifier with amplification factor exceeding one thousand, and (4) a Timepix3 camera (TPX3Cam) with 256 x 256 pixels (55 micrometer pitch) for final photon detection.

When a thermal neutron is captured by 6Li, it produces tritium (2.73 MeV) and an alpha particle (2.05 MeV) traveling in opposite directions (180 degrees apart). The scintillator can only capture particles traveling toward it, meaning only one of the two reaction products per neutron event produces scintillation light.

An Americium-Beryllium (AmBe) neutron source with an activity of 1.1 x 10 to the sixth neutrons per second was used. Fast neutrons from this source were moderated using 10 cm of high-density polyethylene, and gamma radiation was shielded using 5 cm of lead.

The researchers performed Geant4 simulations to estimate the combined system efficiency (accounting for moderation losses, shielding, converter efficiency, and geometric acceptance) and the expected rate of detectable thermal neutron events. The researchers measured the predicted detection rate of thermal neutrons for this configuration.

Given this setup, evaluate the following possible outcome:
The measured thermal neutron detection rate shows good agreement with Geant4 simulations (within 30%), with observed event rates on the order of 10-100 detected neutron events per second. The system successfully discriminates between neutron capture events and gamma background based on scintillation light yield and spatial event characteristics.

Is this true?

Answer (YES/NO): NO